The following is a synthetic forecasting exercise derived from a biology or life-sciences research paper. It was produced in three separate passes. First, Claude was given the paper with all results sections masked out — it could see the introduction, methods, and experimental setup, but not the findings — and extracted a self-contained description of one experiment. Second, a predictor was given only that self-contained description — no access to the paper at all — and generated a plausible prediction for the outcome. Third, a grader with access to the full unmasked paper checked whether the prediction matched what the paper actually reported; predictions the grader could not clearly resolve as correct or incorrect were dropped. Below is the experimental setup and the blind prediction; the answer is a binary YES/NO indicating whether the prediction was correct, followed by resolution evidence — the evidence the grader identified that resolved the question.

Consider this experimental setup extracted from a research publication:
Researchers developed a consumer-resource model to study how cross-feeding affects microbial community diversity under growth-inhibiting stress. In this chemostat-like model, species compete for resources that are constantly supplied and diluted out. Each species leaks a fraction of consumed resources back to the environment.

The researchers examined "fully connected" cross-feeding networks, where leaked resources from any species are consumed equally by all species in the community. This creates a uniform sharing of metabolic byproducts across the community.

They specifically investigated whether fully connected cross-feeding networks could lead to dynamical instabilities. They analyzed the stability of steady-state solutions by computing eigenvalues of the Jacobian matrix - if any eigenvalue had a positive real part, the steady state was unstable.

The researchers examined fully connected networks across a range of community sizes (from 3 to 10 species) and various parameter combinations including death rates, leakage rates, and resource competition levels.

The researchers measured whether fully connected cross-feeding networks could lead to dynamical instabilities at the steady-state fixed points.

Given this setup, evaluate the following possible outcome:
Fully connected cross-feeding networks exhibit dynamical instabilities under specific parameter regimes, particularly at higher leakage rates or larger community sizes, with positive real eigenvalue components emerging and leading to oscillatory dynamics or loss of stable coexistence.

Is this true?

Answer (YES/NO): NO